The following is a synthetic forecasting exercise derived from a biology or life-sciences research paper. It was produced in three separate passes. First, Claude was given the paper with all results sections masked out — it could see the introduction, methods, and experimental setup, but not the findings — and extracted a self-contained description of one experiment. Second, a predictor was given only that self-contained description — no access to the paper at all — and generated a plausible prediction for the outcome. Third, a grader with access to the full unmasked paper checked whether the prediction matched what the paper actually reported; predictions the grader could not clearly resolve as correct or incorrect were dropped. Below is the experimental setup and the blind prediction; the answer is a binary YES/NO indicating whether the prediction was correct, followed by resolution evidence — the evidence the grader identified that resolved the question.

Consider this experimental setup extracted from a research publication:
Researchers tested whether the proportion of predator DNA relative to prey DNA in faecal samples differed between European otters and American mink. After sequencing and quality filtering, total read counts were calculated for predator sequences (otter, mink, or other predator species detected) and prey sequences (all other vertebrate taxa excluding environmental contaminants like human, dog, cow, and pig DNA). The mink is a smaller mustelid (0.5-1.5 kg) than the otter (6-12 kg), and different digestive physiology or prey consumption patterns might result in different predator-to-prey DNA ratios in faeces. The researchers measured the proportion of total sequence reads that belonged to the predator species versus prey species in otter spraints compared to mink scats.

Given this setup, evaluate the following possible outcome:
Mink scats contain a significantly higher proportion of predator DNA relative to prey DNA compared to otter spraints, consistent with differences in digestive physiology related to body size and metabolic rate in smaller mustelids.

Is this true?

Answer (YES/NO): NO